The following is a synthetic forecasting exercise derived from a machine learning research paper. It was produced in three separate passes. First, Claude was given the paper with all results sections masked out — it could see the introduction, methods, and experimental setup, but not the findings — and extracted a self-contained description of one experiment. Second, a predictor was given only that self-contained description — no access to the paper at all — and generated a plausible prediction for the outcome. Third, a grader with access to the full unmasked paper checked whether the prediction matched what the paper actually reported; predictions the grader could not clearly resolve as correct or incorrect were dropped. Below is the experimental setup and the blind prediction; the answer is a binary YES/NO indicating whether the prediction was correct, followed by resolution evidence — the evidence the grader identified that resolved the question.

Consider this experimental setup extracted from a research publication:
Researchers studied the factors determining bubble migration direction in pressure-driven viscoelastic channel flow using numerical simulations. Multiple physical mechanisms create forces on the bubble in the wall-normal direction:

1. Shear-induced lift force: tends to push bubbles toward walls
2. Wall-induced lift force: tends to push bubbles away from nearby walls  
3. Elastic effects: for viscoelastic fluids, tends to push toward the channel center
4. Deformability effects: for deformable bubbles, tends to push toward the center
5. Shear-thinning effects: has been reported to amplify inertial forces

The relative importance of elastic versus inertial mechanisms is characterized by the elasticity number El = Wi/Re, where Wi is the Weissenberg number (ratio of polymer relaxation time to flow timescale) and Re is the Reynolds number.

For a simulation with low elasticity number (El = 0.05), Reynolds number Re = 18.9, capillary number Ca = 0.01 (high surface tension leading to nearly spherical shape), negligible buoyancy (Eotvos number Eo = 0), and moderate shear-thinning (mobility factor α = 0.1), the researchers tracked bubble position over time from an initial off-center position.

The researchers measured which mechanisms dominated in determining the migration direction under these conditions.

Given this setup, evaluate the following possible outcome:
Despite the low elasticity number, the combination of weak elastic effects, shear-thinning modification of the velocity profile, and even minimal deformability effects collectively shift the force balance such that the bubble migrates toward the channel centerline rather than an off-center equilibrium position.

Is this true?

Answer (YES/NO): NO